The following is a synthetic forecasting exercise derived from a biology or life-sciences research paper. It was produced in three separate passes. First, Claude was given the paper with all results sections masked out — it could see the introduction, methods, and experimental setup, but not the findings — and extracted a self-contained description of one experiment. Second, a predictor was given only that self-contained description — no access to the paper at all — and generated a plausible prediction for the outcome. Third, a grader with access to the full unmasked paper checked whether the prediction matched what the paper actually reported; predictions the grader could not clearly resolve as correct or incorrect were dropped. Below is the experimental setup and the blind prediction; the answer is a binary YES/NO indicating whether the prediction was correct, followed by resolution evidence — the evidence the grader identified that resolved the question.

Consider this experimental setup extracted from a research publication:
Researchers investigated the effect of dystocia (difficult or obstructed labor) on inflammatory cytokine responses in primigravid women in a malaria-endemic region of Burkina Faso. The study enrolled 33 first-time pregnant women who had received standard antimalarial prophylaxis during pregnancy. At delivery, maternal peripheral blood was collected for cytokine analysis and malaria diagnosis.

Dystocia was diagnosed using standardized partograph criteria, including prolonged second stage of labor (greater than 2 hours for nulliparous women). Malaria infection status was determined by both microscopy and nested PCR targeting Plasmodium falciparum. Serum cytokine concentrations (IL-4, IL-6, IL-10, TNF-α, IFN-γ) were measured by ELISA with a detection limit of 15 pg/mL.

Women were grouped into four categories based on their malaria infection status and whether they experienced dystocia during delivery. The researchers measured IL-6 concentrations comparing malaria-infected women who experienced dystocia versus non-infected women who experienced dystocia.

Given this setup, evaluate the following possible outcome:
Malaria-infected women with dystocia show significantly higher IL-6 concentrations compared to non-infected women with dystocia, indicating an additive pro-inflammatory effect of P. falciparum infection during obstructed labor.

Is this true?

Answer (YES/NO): YES